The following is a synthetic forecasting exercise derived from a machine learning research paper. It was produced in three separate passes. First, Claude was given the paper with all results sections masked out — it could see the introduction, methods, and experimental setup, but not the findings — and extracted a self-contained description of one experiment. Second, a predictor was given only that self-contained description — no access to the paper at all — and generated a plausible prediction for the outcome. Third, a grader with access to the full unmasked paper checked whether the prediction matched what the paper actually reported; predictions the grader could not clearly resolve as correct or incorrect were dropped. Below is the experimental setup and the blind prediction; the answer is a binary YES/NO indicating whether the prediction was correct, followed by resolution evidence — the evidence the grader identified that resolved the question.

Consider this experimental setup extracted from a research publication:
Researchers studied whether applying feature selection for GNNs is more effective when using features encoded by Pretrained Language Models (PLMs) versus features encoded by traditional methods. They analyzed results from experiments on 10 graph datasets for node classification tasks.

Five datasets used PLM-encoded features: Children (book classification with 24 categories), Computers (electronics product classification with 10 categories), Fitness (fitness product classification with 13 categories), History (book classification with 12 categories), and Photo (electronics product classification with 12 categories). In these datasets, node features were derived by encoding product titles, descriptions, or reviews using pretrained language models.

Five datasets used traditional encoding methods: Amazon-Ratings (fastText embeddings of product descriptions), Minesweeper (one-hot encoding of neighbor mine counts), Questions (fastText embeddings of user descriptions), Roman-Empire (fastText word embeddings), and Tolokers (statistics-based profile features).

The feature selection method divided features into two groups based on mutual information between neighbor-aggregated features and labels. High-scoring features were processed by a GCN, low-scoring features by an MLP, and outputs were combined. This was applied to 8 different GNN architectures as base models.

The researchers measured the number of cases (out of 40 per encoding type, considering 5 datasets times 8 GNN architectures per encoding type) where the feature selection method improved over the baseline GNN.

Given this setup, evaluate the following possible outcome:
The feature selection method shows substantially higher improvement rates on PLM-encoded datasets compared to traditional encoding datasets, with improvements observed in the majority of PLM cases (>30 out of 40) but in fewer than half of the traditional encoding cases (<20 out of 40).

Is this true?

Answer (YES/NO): NO